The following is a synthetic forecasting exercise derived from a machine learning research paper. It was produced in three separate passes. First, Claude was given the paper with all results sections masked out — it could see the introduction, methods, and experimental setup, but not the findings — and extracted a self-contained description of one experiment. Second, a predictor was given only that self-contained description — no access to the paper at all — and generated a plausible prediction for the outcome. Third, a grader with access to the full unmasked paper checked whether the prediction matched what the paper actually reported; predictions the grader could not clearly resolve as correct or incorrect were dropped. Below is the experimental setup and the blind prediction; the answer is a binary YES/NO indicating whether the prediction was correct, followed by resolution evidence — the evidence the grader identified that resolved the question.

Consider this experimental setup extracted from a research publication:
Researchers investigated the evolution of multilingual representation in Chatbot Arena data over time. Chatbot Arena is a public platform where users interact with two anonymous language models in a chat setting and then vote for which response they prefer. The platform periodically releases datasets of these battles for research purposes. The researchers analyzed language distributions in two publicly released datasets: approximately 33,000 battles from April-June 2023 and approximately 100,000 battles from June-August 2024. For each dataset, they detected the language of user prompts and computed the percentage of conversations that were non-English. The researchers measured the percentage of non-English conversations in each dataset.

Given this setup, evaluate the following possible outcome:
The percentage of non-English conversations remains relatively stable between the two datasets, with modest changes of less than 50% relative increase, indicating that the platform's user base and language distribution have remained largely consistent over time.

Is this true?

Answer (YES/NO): NO